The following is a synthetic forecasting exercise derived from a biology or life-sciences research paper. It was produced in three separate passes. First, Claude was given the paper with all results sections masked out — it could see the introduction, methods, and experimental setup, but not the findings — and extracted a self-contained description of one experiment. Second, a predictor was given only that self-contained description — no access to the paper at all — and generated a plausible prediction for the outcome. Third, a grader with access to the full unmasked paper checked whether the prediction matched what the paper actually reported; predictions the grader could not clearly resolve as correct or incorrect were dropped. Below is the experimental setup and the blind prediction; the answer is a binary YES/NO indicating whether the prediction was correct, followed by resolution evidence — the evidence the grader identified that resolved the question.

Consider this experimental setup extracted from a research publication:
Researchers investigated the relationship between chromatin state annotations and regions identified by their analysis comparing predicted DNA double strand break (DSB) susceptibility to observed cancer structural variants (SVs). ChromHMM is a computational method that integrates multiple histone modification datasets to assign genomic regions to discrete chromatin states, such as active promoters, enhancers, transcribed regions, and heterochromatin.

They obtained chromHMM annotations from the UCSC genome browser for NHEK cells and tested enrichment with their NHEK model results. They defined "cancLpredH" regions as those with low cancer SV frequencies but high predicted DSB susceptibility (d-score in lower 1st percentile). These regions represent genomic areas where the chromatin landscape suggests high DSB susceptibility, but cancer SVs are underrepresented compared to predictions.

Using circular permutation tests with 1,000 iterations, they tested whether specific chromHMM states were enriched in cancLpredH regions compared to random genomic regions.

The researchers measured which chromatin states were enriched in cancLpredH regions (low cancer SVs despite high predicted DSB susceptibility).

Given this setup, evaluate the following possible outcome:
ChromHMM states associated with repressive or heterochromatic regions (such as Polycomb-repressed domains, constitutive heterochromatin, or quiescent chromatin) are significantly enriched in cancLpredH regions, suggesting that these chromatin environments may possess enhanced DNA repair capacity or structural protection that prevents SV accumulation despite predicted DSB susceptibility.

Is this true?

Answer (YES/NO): NO